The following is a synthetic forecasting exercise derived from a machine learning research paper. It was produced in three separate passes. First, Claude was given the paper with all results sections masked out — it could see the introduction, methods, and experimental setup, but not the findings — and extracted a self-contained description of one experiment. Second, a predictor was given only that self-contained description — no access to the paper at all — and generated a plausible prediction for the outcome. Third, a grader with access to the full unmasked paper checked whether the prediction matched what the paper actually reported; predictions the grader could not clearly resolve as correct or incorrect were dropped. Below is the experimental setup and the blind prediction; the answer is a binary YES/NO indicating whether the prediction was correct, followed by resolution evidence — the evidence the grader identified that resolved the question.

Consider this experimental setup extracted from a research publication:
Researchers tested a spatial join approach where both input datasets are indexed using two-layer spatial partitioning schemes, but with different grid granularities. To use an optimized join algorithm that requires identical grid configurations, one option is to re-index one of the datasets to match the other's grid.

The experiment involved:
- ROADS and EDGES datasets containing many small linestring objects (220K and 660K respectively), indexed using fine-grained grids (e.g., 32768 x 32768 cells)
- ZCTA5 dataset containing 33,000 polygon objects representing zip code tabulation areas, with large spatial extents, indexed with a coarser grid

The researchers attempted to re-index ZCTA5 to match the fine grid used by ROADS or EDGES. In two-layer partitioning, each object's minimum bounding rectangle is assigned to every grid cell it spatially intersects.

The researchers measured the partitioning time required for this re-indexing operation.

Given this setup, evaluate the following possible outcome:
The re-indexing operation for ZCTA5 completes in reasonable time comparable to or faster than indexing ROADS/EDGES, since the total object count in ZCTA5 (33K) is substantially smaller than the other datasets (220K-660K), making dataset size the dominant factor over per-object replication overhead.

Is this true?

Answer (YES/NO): NO